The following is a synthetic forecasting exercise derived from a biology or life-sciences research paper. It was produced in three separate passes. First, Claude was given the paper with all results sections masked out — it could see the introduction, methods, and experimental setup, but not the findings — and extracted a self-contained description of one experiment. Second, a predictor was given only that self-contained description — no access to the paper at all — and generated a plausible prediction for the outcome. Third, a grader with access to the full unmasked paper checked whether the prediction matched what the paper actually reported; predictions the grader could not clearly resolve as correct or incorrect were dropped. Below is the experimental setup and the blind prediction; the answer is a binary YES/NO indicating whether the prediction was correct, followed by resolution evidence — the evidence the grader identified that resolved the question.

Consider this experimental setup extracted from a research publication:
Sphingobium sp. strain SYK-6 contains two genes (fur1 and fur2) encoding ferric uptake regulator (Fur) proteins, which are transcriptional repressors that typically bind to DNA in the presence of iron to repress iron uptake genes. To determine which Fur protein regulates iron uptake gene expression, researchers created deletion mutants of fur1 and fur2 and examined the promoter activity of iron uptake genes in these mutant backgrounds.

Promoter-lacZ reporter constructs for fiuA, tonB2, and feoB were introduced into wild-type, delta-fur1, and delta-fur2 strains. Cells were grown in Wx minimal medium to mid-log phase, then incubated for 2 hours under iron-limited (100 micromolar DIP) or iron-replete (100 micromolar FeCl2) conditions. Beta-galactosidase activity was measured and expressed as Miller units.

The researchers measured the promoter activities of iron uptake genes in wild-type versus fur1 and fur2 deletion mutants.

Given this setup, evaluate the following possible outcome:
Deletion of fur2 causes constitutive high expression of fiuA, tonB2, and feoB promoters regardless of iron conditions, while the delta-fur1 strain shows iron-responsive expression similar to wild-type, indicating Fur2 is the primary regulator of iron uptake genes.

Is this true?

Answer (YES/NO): NO